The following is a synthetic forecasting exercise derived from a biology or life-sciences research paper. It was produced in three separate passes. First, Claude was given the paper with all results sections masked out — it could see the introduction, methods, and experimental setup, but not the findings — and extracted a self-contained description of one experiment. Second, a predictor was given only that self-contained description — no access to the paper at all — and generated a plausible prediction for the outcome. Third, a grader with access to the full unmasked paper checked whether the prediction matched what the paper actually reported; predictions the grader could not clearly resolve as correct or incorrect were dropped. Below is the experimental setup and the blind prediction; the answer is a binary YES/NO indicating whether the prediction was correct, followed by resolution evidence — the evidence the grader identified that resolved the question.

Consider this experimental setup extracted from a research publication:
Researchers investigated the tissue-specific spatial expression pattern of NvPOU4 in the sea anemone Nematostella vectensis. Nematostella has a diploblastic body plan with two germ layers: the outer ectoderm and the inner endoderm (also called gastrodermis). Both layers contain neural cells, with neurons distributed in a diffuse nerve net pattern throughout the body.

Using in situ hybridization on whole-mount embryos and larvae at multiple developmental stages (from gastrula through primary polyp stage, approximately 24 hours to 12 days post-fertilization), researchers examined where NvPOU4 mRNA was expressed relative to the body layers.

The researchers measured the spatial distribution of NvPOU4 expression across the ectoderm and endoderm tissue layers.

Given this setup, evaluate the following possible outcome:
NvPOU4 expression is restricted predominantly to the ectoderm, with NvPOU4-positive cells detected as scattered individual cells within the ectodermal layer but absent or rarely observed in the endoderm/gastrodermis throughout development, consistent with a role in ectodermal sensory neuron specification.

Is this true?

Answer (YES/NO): NO